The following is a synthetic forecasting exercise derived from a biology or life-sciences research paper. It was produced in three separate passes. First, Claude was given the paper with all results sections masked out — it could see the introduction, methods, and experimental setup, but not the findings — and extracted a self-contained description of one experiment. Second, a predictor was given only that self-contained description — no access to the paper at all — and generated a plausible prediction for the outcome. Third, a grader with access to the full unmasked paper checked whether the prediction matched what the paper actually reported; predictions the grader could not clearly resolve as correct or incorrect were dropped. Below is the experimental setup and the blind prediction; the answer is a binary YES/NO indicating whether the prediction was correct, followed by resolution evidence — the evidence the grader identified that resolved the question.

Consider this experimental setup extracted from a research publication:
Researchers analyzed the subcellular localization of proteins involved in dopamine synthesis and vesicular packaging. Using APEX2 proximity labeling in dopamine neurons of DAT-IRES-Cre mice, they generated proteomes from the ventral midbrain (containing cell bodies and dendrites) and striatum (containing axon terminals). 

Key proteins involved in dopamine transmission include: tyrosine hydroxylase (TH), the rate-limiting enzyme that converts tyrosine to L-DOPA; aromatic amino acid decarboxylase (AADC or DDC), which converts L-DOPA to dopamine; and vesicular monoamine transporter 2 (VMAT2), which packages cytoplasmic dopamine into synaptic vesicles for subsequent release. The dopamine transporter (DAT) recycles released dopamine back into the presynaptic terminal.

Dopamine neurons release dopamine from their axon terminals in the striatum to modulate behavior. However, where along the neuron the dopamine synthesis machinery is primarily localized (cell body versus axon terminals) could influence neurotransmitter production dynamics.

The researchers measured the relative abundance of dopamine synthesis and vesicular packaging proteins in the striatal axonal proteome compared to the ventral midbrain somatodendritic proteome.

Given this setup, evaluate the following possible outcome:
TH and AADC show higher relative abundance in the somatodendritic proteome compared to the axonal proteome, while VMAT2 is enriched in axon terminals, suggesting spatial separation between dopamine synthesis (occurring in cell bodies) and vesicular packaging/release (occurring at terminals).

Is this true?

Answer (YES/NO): NO